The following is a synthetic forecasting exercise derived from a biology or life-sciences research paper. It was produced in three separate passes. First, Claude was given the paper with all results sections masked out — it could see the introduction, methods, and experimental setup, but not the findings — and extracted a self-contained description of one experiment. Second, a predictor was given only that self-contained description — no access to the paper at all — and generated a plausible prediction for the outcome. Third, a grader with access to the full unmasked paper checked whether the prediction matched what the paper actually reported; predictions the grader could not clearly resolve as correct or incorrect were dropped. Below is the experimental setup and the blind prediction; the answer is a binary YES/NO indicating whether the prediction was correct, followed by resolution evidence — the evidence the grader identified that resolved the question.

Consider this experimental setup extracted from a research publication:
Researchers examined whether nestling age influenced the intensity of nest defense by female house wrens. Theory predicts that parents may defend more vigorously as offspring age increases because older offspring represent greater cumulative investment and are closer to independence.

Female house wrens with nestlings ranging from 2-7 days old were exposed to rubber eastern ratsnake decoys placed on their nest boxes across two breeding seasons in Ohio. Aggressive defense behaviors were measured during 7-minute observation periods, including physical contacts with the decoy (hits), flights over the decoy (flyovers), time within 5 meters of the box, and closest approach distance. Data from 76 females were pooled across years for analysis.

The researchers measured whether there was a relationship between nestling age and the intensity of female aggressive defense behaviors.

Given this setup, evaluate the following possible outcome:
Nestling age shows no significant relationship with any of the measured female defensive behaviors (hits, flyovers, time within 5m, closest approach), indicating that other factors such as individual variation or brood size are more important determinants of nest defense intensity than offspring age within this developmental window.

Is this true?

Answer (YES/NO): NO